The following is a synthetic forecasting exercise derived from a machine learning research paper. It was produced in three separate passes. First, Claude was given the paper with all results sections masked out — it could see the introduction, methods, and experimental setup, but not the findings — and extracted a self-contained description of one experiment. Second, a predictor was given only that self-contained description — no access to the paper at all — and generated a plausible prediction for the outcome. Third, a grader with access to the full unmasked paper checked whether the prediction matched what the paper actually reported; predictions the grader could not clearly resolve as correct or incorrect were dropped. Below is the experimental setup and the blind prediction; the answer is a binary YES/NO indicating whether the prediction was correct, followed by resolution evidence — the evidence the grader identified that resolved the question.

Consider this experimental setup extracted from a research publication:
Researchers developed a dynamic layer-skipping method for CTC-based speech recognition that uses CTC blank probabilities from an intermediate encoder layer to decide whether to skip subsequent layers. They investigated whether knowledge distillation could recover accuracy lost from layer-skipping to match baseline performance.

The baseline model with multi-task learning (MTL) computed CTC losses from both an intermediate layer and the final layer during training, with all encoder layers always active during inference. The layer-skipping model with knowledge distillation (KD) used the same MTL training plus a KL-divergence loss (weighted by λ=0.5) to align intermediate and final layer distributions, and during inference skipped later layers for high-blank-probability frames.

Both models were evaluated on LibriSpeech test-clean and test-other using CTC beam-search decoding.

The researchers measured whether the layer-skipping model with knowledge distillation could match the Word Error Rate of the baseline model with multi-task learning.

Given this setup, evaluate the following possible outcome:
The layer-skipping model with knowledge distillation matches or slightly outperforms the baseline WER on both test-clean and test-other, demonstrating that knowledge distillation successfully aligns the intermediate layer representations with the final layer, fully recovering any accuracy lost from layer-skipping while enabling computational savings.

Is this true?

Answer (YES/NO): NO